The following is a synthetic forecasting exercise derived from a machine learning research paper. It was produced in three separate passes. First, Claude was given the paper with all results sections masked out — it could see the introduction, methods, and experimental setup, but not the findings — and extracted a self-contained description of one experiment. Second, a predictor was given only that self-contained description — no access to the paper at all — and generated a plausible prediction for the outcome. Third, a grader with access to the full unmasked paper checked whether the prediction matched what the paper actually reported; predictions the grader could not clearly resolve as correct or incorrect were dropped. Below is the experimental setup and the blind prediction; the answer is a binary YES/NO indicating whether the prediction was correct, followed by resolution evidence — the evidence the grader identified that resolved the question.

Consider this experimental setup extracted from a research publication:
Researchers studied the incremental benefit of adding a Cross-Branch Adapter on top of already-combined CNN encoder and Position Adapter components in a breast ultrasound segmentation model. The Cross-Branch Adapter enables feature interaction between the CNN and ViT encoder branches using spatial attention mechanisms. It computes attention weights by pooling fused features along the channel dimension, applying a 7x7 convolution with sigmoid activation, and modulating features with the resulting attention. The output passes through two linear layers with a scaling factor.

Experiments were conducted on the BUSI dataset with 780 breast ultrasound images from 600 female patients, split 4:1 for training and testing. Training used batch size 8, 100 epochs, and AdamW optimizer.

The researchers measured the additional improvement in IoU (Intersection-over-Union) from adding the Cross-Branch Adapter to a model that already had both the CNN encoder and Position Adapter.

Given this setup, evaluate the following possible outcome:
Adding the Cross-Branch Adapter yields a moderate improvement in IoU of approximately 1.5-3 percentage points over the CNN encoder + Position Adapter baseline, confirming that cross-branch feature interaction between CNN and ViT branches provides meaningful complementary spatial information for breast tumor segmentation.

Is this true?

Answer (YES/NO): NO